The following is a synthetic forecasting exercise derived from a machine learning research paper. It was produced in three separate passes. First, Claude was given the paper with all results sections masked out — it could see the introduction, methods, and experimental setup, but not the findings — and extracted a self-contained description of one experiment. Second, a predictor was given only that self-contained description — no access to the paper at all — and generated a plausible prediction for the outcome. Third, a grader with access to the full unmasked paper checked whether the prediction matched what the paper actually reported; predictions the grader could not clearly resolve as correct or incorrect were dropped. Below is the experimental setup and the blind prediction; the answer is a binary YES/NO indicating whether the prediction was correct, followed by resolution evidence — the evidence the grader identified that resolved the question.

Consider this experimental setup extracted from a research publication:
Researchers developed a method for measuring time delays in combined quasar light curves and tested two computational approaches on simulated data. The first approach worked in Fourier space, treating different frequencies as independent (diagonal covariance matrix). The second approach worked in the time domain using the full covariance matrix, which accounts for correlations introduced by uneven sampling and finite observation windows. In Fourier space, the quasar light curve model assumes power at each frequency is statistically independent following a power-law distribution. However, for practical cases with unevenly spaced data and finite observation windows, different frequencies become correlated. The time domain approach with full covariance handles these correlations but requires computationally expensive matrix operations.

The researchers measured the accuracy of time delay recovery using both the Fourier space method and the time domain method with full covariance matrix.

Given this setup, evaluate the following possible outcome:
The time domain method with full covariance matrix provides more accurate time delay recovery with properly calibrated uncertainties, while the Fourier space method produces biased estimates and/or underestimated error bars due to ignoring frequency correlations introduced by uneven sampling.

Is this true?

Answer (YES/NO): YES